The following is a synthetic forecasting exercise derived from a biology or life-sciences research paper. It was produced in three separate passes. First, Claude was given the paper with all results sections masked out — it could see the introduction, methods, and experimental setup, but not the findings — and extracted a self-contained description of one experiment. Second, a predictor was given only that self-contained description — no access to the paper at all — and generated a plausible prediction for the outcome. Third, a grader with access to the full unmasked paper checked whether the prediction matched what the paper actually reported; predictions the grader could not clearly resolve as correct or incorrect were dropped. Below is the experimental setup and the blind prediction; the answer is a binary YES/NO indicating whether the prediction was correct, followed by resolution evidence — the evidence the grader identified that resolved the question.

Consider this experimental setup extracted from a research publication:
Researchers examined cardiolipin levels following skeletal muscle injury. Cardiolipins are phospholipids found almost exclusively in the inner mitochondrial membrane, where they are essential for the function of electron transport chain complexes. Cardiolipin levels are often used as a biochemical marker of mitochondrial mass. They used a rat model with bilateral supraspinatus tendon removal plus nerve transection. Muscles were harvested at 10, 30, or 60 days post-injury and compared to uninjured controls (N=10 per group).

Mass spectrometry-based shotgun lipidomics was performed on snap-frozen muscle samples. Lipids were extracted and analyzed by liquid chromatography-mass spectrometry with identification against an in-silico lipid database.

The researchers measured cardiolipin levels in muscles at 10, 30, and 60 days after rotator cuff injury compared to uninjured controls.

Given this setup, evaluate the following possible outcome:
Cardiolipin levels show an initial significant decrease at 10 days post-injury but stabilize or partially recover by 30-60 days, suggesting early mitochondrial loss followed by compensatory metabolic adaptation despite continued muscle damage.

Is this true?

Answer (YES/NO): YES